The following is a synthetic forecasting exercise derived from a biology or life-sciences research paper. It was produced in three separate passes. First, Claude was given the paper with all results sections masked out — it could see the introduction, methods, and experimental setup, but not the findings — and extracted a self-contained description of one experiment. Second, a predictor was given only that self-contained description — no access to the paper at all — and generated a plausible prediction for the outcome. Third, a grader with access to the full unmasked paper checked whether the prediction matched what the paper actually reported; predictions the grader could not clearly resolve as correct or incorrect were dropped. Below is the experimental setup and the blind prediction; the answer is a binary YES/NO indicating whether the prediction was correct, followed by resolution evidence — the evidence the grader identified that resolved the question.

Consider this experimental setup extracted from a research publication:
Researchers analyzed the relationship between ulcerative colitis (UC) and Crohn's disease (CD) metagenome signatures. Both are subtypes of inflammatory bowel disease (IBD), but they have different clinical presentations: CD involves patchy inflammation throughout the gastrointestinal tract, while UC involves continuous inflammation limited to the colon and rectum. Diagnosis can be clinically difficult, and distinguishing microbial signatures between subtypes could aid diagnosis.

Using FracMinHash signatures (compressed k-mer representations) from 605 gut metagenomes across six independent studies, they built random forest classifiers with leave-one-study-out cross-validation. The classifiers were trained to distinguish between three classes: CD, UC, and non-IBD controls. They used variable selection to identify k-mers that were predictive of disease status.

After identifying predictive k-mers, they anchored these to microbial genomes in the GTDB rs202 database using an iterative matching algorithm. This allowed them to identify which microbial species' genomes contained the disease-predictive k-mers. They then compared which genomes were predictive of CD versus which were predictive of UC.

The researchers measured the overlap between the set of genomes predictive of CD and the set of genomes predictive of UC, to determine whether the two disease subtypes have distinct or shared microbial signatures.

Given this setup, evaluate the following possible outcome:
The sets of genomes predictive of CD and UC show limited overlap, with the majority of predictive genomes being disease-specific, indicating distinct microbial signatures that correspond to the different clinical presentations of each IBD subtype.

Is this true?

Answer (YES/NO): NO